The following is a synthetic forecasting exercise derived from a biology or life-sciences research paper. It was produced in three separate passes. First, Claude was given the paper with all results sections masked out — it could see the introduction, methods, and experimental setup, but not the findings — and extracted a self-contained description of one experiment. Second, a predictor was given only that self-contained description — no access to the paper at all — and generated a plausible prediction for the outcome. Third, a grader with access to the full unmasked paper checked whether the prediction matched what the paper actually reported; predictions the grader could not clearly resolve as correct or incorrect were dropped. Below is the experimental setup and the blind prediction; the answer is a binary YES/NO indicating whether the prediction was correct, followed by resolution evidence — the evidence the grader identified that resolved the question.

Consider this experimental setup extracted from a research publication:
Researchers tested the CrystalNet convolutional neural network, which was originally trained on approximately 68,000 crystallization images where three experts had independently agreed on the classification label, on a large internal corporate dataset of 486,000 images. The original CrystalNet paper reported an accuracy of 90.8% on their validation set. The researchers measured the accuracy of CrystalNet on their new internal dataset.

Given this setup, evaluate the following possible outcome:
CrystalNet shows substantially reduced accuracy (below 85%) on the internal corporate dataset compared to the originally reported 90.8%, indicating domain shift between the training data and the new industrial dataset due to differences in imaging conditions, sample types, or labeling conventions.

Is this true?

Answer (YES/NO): YES